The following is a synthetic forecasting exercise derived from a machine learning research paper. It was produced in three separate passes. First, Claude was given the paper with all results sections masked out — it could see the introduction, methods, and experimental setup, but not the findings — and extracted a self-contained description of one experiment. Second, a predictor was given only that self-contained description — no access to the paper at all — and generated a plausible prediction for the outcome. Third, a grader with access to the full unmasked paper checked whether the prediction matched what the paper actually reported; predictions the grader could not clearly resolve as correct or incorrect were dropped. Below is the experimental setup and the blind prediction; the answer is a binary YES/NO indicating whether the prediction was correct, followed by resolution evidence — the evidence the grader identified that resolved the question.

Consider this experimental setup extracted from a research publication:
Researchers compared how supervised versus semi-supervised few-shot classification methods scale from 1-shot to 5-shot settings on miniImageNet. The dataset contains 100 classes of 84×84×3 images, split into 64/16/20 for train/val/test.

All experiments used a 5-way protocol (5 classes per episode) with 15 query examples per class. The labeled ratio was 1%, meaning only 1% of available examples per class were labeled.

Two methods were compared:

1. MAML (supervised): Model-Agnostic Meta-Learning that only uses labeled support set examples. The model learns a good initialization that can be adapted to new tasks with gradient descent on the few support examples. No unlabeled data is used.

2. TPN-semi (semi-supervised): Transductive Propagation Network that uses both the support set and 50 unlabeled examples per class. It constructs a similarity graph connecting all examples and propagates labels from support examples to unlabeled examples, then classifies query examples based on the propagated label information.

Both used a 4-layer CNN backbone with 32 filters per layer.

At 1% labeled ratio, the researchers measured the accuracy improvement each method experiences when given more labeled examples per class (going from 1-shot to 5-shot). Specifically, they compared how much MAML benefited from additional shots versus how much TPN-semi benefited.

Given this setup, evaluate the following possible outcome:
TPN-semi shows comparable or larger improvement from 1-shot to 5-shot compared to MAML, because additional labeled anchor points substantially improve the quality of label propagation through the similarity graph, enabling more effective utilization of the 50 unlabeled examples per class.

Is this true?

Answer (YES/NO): NO